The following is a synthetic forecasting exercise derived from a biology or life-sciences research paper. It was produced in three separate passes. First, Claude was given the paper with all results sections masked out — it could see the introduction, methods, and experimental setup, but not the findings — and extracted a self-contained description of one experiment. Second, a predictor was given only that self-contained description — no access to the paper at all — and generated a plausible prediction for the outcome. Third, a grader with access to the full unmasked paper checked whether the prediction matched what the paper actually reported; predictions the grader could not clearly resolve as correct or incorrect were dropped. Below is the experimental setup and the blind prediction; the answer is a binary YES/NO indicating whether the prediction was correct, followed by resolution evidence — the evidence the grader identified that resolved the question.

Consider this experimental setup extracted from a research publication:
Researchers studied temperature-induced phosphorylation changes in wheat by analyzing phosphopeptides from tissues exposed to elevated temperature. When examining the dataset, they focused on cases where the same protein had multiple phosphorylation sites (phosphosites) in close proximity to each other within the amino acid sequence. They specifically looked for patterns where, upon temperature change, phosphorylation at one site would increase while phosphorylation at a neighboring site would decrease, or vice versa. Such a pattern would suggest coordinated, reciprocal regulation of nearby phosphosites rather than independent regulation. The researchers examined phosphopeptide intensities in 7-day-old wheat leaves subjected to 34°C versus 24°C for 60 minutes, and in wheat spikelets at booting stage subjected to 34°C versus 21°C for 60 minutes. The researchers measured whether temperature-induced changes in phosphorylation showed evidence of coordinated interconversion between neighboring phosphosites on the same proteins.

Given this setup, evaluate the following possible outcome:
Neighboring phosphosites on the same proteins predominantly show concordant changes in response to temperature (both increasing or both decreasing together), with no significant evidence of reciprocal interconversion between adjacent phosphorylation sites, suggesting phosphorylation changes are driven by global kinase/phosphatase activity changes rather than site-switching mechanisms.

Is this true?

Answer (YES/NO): NO